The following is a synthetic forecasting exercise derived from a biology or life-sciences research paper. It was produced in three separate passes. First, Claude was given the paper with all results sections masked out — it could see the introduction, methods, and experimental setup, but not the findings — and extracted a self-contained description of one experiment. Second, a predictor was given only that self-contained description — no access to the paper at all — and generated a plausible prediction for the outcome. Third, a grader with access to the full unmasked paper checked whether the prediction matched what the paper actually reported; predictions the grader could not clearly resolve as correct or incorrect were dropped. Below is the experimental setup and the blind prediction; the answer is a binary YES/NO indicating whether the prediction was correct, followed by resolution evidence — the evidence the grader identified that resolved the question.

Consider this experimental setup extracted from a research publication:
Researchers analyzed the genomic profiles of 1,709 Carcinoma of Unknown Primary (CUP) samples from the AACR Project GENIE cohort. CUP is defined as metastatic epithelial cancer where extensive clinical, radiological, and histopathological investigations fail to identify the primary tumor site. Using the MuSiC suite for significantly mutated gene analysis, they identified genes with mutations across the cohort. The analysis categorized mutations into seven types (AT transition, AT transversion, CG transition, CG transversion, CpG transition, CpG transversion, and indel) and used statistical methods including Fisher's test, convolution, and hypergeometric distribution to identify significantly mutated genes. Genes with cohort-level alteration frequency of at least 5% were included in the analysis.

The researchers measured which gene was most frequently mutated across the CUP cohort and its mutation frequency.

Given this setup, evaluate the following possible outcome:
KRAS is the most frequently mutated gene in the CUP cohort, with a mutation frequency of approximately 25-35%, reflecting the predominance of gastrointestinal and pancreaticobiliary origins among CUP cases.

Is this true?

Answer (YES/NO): NO